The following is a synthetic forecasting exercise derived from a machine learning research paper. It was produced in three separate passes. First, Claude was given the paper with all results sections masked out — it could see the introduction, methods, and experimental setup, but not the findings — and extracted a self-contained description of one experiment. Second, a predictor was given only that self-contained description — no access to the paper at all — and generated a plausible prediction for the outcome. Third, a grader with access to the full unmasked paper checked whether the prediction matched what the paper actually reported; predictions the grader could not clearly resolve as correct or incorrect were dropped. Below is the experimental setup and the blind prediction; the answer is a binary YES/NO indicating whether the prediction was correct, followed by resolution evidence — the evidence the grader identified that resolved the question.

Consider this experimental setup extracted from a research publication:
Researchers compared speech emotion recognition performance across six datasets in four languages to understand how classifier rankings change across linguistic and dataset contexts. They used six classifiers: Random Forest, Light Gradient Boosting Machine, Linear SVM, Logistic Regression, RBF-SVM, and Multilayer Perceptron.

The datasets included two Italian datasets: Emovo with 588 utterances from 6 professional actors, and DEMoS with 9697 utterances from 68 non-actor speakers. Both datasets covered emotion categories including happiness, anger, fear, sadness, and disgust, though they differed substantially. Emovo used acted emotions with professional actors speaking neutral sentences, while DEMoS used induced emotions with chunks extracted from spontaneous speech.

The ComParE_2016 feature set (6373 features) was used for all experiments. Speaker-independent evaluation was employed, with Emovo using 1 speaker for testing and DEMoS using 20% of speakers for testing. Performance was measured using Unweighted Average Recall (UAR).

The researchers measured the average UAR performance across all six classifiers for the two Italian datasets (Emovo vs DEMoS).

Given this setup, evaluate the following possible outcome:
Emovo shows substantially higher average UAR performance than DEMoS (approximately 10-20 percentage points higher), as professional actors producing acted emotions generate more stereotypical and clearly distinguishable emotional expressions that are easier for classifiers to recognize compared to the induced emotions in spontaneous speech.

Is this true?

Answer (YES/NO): NO